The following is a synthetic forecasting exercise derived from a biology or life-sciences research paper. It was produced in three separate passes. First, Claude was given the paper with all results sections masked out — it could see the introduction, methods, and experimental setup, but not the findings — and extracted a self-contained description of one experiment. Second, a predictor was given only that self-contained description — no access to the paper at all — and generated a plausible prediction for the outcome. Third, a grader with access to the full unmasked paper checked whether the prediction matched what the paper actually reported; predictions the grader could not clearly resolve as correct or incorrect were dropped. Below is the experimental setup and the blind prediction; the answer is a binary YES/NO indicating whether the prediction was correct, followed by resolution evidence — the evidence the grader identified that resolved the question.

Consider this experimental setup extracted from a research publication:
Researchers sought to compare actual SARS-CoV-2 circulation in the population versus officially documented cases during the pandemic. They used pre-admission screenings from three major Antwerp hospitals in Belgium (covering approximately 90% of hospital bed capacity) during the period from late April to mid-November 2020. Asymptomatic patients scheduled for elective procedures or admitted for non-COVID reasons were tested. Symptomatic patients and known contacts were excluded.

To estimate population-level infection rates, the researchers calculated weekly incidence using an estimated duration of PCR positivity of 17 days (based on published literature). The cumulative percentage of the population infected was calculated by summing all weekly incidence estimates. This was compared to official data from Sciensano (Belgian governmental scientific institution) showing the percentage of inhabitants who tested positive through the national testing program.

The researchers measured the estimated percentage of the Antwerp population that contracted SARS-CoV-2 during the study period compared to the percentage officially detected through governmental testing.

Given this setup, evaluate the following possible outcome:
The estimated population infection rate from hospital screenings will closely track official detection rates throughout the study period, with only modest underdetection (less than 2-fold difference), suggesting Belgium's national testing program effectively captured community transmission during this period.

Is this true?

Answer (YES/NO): NO